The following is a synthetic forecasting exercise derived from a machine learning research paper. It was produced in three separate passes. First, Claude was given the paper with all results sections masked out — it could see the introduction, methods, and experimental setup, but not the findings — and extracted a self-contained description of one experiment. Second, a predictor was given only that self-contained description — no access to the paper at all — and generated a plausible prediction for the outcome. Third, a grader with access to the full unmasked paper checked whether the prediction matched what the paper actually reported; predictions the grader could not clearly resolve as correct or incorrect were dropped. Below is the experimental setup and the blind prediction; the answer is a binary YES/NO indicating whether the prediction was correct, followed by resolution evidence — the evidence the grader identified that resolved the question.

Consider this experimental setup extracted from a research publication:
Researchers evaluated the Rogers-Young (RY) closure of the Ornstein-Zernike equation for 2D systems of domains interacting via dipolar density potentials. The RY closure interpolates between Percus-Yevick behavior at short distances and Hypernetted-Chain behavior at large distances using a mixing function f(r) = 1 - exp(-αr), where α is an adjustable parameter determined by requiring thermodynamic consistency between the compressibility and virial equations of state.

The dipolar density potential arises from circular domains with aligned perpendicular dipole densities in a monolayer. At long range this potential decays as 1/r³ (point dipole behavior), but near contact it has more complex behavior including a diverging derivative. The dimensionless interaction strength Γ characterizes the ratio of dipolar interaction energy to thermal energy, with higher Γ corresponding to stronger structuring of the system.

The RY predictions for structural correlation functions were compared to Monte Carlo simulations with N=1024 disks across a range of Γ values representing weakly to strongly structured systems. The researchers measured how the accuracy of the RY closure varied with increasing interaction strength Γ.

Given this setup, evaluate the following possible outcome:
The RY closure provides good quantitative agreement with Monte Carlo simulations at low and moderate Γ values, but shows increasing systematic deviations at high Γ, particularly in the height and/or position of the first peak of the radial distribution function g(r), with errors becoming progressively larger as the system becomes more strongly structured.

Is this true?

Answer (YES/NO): YES